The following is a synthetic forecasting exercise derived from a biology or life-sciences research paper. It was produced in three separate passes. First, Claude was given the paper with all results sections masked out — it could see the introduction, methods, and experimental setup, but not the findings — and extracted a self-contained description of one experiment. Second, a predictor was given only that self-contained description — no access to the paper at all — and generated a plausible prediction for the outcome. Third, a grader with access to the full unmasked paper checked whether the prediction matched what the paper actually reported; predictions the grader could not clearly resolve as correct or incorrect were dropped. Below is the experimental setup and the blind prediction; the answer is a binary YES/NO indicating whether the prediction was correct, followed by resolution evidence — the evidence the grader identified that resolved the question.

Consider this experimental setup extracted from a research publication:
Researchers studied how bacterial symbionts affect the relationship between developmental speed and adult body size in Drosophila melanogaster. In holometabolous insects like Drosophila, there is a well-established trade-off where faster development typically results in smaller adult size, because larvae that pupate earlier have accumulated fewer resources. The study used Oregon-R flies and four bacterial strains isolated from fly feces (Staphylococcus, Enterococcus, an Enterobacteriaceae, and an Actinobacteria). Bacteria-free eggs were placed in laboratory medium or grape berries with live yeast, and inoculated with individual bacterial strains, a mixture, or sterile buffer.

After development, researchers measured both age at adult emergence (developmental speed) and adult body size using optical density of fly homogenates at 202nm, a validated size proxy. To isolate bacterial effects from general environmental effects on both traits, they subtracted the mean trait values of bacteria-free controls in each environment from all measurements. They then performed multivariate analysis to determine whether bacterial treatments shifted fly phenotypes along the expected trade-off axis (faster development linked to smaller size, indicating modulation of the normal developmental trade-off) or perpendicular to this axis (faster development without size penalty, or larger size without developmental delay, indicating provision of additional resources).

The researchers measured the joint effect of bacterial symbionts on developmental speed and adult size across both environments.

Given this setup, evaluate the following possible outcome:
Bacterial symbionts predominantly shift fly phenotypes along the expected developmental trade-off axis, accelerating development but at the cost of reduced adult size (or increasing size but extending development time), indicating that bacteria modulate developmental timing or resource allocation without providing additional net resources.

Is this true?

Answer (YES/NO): YES